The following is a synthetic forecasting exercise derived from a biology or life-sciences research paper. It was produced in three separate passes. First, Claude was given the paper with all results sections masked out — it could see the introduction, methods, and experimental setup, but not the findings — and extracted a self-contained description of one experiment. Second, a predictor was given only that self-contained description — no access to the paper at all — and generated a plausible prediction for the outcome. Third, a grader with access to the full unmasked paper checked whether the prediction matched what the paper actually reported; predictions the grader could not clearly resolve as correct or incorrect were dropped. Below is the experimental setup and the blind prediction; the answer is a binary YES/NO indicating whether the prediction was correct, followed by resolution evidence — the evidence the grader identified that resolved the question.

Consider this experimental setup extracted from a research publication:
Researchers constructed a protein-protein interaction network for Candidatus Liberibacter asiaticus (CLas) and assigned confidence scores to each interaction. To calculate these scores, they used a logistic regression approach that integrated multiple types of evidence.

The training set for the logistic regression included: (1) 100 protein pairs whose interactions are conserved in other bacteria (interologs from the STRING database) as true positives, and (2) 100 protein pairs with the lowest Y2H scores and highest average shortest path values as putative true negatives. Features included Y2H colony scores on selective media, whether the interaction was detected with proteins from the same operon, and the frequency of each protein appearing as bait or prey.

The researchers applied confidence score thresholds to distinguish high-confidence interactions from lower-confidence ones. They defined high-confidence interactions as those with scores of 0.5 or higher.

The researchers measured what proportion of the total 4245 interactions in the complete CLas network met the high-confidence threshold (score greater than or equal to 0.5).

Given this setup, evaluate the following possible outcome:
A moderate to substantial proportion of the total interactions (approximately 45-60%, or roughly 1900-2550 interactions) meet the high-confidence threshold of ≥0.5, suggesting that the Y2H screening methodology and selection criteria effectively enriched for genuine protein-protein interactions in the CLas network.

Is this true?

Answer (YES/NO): YES